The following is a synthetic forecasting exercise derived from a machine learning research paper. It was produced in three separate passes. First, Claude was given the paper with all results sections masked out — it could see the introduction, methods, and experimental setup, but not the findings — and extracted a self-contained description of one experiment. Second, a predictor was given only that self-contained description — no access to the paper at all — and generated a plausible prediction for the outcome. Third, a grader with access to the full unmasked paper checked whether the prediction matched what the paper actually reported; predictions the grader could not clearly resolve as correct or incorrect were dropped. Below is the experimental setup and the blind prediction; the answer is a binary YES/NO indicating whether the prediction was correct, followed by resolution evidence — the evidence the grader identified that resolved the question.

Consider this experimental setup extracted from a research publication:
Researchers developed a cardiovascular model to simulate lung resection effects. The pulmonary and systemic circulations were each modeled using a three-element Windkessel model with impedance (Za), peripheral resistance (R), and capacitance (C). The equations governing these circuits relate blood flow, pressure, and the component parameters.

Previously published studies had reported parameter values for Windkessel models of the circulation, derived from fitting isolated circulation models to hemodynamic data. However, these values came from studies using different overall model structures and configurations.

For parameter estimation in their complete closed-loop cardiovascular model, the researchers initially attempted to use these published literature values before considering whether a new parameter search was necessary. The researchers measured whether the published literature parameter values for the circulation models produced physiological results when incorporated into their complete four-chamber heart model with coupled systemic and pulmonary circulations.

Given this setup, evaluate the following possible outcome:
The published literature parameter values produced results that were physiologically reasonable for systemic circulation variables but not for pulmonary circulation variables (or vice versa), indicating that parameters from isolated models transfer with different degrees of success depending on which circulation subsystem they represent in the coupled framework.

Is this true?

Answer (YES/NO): NO